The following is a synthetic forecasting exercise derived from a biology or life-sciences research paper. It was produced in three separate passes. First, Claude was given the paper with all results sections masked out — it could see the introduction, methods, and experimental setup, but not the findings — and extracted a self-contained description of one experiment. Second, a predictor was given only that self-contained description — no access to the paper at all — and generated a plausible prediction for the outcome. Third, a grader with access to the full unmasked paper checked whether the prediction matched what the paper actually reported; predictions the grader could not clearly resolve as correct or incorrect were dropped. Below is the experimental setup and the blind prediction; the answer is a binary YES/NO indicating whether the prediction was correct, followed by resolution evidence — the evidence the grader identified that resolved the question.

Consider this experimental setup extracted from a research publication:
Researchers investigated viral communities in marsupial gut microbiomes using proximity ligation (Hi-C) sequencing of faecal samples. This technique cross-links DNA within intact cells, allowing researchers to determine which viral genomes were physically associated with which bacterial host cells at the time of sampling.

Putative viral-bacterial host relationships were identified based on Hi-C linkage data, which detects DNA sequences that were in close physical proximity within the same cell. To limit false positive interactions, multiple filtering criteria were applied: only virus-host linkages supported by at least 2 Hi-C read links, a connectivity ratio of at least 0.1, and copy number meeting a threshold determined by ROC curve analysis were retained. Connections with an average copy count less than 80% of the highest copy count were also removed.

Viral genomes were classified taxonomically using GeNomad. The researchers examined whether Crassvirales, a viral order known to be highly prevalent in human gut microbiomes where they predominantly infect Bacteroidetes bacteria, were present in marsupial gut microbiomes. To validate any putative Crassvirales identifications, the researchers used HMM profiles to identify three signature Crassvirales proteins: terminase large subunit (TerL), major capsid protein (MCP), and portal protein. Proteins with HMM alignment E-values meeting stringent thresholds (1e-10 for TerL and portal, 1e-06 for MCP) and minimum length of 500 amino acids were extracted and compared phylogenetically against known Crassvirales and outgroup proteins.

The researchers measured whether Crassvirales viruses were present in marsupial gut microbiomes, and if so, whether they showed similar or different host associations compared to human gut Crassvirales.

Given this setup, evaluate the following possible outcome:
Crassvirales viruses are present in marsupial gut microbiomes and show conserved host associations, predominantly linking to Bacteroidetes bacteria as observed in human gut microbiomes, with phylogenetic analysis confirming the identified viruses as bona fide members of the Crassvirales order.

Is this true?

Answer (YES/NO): NO